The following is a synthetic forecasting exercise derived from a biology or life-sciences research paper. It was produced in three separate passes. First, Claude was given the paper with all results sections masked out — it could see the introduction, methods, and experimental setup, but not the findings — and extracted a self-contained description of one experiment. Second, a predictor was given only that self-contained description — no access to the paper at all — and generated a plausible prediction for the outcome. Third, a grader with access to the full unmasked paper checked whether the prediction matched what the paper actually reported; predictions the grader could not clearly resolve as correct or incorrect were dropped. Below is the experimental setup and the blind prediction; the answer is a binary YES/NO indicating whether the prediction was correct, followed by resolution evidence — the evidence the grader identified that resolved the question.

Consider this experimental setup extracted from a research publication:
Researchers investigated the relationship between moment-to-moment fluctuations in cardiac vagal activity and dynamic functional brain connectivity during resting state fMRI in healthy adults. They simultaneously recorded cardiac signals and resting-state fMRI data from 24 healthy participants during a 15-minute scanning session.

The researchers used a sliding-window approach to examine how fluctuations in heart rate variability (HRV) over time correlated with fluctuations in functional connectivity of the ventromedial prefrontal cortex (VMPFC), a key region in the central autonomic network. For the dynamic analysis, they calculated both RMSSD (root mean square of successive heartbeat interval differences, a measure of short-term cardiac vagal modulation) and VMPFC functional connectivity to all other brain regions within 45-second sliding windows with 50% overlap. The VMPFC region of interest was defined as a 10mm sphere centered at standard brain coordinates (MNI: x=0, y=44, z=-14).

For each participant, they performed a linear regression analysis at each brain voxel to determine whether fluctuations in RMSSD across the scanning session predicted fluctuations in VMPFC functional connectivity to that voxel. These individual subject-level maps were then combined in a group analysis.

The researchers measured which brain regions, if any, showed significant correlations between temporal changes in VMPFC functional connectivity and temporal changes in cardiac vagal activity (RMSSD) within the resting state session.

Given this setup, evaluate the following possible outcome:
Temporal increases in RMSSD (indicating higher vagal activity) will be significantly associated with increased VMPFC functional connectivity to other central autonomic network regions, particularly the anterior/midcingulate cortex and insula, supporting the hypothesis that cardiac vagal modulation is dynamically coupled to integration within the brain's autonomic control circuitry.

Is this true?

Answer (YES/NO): YES